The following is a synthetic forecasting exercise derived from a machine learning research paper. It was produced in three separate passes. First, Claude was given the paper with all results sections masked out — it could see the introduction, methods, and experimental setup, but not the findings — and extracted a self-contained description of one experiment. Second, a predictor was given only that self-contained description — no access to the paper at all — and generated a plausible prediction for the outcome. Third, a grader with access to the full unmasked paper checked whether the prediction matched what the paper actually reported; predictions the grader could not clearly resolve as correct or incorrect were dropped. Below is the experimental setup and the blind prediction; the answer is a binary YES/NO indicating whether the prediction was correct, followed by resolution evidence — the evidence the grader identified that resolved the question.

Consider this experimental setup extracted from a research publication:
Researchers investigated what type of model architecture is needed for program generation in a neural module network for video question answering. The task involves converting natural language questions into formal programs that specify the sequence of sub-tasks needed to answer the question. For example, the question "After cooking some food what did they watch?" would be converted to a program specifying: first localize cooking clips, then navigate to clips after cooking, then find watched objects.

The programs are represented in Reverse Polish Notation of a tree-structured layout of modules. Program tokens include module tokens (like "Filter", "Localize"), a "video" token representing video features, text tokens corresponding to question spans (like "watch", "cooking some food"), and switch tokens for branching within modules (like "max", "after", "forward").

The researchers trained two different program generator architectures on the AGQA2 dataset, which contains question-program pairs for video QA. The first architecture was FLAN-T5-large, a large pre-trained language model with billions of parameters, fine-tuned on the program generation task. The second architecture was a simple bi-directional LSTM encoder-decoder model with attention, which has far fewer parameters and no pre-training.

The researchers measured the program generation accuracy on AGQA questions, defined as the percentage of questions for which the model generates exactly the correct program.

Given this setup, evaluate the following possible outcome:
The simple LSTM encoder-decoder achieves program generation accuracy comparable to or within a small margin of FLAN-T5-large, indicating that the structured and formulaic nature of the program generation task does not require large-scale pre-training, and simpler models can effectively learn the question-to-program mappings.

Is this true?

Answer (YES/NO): YES